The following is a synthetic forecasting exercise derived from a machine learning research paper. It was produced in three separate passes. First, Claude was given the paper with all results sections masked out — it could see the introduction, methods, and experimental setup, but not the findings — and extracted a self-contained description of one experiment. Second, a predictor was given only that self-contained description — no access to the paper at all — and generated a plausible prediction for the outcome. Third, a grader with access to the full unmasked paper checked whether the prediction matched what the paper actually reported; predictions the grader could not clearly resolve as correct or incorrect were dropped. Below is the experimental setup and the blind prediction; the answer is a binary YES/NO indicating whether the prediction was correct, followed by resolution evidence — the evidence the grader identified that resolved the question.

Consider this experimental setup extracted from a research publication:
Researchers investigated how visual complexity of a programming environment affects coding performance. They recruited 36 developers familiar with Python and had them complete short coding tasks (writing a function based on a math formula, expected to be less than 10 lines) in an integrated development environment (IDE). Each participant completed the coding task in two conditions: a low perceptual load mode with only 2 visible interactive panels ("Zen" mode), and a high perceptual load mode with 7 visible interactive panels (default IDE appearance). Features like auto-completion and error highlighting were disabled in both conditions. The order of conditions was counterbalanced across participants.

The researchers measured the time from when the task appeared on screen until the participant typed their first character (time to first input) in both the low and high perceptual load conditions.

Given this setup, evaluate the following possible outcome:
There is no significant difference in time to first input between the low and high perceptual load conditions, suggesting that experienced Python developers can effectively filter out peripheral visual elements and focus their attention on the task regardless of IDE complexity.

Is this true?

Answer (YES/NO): NO